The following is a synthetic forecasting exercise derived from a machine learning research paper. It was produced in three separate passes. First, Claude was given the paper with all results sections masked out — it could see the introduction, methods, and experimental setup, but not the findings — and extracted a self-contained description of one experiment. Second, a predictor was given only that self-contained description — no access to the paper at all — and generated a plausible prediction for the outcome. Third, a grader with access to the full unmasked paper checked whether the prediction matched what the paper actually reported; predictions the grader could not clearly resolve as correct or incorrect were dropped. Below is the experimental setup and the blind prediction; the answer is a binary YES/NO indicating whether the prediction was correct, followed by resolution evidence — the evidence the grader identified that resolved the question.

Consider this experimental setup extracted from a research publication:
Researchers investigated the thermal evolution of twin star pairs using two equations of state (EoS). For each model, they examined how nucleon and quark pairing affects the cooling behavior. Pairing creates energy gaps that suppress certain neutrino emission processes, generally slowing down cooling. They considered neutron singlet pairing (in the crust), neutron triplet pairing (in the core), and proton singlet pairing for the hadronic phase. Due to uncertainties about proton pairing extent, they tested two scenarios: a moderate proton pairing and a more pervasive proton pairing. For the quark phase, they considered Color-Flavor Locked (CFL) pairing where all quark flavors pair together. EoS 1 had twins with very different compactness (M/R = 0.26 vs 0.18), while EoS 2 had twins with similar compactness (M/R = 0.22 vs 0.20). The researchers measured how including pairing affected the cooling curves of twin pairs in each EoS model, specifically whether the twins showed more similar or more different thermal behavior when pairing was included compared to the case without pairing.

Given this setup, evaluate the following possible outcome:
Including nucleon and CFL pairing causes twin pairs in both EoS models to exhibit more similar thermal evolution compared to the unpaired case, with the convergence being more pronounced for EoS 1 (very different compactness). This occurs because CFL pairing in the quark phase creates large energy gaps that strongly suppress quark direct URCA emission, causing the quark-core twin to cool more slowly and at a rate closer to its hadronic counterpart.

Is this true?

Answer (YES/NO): NO